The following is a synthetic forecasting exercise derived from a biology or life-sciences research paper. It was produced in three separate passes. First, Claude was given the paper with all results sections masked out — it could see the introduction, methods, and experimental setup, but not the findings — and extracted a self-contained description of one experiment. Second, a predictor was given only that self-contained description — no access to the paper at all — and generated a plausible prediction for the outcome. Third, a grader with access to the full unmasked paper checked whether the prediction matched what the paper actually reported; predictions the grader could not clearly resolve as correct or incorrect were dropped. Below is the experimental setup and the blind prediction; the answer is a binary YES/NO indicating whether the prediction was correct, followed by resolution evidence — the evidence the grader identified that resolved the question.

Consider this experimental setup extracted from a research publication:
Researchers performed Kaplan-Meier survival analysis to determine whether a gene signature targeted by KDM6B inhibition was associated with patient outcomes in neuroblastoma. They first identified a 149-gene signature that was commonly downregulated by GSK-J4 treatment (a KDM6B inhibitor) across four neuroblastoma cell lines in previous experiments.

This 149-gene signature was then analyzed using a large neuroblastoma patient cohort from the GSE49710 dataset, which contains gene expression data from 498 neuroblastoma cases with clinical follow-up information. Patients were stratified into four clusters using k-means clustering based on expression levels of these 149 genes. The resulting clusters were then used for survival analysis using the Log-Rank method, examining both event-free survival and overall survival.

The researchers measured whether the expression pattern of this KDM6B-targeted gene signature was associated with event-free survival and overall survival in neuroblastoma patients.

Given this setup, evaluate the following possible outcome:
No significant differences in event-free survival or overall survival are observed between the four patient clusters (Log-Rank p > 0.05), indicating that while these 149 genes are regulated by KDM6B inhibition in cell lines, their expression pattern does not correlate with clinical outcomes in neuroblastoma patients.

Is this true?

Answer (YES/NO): NO